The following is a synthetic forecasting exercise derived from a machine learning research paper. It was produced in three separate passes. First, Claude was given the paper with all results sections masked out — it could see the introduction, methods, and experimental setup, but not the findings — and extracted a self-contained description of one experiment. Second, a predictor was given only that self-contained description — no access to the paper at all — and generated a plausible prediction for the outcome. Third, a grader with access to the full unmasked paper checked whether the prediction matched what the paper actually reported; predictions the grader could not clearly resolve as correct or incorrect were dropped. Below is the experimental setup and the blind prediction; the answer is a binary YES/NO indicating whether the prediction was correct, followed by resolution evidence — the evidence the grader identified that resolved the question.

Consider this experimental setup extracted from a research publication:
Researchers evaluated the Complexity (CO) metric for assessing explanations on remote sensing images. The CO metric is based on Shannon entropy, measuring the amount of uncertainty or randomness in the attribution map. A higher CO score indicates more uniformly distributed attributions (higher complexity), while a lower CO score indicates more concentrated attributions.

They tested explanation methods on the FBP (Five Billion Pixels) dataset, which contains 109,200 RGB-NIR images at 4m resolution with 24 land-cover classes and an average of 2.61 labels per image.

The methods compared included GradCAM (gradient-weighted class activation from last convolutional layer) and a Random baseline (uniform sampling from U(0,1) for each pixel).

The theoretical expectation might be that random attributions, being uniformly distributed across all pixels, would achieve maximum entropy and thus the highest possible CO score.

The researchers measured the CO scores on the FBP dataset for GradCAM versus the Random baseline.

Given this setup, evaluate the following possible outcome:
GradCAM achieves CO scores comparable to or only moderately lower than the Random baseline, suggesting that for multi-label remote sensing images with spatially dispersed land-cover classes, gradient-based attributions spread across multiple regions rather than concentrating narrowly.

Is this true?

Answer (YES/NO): NO